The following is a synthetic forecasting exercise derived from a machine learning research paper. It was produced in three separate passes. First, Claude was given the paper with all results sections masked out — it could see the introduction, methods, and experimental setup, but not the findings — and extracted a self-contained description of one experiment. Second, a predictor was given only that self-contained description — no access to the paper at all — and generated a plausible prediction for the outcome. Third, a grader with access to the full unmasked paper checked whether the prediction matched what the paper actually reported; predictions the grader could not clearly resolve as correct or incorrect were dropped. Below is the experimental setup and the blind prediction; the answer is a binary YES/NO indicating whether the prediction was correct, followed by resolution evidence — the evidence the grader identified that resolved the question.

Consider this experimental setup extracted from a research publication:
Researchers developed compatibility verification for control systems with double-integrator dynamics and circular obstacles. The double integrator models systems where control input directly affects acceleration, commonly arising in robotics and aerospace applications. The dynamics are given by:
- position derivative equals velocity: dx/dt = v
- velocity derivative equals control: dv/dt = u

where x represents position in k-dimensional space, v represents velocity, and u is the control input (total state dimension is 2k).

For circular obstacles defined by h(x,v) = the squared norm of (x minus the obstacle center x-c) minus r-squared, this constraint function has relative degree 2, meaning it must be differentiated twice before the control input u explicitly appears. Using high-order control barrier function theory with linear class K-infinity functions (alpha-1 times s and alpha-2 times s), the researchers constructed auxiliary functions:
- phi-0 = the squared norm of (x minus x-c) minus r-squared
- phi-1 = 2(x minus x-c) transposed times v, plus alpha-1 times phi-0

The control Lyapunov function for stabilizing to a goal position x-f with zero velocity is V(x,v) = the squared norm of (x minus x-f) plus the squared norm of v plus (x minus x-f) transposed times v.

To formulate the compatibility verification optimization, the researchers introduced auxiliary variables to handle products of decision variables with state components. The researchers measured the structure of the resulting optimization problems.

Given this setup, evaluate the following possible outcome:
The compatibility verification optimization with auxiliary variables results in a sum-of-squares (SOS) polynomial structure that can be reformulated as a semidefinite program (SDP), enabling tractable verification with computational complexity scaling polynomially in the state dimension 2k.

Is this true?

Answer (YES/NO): NO